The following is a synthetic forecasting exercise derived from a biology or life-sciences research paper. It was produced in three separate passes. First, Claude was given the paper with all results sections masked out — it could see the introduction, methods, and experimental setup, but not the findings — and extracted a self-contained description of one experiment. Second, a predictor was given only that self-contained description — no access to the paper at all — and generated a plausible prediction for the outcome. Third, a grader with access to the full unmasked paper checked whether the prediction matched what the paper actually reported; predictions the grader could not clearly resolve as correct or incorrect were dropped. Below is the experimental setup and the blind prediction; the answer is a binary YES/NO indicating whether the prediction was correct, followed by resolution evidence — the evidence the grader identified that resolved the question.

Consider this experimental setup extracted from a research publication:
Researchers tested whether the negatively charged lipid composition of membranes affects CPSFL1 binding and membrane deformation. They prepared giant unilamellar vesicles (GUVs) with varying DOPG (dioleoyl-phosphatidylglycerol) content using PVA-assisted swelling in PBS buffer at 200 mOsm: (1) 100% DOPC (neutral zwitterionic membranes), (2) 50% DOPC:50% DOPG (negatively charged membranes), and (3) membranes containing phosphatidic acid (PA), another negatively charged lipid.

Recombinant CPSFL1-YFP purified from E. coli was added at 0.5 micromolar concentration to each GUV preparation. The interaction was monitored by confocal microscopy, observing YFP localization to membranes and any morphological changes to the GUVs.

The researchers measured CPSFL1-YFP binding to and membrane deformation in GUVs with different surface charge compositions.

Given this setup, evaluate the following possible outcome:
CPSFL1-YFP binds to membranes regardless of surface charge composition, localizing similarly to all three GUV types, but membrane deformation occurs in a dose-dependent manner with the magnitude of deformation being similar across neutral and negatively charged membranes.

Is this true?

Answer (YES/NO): NO